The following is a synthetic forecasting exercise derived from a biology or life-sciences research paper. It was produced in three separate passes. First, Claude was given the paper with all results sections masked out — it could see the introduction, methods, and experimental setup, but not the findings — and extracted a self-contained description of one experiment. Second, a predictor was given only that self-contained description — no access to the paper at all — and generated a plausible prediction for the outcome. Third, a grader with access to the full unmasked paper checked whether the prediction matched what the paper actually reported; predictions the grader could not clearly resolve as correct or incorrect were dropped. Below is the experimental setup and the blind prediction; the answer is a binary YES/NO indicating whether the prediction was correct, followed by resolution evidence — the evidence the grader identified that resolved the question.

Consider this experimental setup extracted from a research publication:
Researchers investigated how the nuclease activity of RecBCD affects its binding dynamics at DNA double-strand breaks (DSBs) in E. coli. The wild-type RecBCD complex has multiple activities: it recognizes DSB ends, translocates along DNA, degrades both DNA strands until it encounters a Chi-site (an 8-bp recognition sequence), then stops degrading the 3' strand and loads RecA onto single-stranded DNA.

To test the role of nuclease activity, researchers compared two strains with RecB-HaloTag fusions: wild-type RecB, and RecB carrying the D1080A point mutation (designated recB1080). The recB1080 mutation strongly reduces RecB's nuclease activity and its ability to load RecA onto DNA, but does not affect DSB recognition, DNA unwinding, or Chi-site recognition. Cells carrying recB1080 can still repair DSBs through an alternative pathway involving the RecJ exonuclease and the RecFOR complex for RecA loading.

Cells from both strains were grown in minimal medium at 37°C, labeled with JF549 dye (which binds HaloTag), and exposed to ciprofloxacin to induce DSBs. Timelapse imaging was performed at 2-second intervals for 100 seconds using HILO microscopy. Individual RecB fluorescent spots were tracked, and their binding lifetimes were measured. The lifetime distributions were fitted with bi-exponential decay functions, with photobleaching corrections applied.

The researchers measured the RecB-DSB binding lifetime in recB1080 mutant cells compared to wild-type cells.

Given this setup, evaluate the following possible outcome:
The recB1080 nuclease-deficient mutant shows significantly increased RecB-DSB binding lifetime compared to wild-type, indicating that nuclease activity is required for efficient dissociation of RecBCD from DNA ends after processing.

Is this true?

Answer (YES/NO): YES